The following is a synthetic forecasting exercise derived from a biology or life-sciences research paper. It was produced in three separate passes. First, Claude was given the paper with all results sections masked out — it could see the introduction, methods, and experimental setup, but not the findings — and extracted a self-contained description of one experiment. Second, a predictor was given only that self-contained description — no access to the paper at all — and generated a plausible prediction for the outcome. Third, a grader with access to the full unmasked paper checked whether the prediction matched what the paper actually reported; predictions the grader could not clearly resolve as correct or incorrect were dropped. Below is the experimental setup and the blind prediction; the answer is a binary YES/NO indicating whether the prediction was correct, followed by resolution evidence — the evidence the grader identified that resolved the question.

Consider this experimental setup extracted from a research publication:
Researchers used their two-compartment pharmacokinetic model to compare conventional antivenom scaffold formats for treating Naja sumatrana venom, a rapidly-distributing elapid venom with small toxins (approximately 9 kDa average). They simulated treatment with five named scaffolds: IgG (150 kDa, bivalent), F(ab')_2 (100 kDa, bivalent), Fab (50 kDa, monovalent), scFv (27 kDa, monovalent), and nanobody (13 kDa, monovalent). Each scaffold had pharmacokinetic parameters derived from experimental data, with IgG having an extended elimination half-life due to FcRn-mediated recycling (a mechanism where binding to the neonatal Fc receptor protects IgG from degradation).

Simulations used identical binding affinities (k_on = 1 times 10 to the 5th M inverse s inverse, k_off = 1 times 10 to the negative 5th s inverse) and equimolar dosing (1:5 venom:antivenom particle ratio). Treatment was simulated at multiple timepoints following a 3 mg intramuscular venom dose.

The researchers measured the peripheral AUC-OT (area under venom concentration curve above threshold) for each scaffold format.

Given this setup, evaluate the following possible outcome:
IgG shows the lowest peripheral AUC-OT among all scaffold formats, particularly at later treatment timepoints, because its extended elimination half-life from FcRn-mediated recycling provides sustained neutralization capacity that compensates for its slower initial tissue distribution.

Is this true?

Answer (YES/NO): NO